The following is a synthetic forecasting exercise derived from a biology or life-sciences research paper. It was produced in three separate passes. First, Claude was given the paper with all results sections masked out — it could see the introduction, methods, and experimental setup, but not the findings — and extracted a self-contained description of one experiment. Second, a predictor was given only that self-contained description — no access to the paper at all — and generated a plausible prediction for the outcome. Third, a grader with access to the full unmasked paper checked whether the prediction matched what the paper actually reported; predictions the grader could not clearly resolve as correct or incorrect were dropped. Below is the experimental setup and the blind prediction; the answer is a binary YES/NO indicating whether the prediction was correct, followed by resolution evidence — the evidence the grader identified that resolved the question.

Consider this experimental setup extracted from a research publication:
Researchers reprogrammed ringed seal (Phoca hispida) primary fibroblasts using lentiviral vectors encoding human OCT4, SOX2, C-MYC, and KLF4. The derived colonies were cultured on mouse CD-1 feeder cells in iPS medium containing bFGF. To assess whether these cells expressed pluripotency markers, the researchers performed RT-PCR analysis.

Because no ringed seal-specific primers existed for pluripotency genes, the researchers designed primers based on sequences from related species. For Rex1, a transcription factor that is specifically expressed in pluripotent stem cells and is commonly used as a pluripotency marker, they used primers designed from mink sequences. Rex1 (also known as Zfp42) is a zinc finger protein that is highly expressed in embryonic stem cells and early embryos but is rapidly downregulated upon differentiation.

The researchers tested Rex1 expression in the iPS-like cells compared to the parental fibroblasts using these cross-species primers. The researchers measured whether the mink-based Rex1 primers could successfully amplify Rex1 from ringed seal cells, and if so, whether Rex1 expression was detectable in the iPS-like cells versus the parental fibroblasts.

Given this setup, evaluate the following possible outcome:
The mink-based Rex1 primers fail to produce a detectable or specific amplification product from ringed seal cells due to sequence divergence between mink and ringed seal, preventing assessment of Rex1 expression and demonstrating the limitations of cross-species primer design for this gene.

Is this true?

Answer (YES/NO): NO